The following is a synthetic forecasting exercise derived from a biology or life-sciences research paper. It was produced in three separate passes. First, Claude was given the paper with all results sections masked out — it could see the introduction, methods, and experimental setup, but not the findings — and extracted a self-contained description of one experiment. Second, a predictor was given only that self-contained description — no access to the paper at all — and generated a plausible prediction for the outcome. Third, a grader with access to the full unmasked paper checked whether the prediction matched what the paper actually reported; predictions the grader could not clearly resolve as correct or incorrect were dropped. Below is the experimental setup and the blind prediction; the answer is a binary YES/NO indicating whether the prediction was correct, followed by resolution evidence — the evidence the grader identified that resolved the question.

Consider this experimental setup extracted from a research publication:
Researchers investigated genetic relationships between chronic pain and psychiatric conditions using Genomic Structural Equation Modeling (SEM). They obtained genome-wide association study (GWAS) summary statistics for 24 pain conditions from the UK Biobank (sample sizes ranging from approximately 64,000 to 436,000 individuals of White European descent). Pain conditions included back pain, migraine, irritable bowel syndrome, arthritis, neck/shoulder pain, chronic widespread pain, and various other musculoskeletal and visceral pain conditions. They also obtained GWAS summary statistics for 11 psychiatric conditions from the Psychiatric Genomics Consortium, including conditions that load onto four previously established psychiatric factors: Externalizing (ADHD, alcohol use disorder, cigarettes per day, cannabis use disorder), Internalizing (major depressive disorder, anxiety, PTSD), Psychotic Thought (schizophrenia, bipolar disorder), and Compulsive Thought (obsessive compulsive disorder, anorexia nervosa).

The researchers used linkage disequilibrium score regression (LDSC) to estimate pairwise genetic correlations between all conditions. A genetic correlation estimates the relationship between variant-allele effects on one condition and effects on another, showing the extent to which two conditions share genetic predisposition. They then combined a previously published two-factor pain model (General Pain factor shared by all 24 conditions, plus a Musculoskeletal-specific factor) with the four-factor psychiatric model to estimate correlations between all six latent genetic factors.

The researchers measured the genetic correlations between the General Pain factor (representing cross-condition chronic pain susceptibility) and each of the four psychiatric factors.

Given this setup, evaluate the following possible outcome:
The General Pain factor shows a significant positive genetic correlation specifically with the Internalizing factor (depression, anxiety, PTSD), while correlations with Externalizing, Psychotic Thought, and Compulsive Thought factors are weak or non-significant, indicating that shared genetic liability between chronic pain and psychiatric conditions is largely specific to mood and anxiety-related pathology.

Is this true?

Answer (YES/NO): NO